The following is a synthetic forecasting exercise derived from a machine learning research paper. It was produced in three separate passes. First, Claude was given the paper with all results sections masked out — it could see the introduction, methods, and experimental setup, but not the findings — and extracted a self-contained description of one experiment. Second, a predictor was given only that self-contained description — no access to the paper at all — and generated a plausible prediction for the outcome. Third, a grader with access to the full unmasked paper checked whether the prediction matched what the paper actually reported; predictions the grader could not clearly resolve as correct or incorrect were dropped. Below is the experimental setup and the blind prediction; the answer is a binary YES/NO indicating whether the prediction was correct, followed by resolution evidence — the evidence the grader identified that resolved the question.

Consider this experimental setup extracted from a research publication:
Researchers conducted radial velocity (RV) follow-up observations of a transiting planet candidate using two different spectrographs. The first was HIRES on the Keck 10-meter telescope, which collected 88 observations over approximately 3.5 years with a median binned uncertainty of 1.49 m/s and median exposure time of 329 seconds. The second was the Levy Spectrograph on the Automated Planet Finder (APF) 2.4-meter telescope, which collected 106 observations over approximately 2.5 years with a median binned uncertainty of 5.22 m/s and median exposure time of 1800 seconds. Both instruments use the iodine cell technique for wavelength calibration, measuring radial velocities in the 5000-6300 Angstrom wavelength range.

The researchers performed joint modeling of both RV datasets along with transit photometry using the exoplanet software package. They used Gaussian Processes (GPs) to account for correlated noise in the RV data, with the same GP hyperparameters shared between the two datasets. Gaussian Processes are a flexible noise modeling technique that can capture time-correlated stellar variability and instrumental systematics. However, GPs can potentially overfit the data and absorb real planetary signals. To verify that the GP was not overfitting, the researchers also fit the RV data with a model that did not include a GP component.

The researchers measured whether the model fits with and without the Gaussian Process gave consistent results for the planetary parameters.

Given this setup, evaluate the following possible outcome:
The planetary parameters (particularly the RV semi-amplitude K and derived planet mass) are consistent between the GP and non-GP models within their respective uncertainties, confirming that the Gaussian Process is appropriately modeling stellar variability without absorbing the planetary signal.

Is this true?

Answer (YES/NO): YES